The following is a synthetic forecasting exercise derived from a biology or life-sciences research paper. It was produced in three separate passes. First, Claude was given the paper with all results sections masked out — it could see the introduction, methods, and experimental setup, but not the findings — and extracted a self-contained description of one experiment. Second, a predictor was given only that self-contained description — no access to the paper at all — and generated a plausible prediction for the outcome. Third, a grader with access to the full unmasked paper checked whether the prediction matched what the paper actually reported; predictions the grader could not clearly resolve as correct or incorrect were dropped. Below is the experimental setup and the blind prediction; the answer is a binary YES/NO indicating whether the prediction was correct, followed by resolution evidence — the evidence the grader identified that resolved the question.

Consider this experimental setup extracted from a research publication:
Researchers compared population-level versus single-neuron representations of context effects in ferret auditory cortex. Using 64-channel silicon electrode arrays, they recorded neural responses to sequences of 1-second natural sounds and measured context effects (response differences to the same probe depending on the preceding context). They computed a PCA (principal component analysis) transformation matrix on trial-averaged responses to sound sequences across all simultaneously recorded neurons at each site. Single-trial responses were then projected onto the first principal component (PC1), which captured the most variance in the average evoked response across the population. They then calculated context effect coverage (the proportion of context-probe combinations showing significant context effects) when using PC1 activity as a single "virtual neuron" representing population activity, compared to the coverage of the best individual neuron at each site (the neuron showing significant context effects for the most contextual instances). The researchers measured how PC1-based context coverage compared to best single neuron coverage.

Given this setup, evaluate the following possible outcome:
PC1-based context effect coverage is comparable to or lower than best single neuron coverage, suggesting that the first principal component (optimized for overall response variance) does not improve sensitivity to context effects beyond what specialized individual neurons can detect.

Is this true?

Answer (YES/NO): YES